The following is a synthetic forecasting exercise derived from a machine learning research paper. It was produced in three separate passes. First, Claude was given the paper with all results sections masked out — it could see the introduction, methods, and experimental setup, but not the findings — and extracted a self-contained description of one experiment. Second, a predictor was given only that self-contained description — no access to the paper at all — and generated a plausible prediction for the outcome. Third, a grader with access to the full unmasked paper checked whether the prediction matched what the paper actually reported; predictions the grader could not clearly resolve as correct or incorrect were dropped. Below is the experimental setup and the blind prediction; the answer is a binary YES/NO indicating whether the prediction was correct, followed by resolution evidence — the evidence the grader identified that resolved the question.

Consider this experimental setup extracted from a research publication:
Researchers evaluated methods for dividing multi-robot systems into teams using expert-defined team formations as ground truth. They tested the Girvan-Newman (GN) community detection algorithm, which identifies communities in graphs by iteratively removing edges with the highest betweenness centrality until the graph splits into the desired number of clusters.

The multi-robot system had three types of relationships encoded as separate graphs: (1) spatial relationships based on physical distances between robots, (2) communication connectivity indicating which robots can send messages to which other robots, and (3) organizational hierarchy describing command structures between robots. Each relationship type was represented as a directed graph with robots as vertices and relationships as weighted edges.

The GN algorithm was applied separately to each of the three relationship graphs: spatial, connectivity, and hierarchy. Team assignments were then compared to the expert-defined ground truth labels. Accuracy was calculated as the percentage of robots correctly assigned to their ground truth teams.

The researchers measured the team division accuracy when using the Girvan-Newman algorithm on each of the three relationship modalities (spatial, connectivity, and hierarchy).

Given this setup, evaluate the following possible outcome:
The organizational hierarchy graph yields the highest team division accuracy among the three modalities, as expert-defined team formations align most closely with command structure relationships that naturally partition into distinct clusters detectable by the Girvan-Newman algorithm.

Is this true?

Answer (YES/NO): NO